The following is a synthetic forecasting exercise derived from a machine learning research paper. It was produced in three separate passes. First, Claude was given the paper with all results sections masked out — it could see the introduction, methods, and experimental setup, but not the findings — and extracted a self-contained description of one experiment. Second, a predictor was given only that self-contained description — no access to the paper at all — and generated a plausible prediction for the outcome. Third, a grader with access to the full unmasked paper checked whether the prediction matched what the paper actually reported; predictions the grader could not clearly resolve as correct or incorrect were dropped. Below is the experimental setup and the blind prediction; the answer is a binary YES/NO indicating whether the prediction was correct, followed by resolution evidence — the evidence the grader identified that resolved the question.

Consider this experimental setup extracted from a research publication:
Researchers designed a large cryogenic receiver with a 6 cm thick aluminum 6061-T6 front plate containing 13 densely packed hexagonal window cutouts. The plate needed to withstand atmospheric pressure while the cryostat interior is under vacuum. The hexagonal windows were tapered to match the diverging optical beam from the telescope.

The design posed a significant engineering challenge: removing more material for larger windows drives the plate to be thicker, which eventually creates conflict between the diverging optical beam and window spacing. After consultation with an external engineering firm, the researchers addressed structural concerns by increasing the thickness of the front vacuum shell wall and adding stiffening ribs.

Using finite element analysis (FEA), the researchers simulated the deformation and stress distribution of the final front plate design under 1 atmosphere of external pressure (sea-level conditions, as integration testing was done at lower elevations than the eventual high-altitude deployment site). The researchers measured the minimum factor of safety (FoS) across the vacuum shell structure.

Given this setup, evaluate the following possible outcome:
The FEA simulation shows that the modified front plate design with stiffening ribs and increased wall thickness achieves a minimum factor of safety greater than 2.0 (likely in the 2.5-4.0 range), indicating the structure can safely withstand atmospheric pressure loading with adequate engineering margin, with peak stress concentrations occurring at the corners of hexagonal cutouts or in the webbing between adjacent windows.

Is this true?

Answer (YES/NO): YES